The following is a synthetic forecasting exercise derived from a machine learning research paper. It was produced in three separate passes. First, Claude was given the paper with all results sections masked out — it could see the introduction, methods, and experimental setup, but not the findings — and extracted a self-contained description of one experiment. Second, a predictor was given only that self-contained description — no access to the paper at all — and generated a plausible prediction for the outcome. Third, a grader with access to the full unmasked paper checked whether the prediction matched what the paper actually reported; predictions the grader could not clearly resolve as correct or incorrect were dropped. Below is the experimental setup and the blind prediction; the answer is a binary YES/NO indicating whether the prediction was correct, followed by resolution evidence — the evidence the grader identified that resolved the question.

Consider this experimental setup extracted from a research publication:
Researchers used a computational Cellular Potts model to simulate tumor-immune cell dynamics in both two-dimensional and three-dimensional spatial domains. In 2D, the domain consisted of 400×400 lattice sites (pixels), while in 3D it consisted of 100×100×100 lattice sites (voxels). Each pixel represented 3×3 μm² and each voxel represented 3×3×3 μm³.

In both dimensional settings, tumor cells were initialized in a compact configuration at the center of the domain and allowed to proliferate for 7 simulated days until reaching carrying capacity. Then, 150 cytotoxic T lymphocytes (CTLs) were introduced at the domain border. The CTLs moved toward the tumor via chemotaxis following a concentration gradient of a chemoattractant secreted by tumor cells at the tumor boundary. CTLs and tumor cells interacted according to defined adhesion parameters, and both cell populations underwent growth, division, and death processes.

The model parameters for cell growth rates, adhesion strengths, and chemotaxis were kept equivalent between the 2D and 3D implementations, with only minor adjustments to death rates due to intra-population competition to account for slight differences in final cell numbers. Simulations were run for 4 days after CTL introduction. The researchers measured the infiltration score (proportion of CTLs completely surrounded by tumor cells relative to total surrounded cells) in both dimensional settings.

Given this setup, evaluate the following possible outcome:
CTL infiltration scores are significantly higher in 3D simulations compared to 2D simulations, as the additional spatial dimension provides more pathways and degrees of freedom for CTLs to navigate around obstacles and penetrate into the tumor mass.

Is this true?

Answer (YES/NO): NO